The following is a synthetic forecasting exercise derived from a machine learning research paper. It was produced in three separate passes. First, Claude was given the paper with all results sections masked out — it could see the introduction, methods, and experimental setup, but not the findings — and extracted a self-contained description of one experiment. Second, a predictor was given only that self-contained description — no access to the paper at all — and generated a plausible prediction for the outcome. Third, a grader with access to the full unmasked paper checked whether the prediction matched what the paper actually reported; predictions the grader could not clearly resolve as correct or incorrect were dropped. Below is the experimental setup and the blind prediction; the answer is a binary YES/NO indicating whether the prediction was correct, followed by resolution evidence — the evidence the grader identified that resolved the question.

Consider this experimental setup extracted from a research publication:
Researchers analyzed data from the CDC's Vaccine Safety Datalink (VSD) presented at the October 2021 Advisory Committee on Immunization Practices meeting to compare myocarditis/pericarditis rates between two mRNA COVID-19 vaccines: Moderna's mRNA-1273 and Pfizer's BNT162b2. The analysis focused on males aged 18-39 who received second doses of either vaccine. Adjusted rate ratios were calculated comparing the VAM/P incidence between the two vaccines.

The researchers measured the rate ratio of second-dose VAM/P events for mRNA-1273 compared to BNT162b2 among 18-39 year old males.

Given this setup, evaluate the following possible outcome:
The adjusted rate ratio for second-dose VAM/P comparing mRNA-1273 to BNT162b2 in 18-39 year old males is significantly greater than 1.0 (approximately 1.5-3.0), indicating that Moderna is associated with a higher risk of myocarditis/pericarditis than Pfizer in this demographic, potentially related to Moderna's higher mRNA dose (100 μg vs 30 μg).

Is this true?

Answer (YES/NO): YES